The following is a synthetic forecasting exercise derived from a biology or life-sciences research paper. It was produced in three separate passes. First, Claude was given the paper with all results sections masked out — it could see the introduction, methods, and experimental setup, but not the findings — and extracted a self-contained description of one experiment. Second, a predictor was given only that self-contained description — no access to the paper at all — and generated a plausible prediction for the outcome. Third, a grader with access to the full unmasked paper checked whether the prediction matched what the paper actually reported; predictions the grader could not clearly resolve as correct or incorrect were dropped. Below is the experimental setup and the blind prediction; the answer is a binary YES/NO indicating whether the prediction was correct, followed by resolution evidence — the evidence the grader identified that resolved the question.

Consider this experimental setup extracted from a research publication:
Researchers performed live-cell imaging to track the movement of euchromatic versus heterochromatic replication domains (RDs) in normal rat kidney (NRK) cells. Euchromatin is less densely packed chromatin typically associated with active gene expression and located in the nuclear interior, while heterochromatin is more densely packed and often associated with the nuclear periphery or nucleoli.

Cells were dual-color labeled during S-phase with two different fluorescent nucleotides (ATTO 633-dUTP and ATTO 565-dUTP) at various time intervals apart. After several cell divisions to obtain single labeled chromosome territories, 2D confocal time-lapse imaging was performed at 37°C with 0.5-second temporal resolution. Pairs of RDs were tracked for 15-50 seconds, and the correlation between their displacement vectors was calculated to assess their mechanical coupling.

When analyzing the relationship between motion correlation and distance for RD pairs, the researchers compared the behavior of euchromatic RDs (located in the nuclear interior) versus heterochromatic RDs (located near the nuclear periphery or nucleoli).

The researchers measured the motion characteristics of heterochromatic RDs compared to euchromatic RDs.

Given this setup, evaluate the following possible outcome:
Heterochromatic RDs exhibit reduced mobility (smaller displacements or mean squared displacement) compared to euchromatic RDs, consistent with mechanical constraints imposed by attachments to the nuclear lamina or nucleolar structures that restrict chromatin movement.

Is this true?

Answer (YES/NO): YES